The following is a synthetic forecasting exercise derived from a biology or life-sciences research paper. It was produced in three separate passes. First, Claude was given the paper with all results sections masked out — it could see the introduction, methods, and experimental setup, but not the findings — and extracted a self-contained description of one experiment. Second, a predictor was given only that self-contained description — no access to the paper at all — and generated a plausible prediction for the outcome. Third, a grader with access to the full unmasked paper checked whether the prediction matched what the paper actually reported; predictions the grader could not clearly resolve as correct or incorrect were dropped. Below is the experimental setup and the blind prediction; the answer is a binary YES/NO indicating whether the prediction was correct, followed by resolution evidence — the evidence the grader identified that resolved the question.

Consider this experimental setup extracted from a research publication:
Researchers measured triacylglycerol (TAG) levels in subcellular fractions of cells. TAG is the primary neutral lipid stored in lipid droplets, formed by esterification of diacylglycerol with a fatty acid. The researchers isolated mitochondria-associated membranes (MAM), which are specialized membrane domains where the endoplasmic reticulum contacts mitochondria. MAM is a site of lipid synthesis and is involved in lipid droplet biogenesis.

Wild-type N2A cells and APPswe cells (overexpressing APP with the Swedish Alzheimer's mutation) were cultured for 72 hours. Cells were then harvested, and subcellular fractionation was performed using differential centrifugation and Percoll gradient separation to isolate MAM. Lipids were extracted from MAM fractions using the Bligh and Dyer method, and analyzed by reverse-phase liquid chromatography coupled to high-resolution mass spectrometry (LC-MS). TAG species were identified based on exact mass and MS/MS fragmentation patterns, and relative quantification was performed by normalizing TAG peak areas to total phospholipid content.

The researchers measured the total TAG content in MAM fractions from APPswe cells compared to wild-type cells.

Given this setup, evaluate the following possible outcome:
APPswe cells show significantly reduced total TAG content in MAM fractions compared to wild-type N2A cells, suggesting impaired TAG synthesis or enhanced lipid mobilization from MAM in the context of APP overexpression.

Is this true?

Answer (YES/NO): NO